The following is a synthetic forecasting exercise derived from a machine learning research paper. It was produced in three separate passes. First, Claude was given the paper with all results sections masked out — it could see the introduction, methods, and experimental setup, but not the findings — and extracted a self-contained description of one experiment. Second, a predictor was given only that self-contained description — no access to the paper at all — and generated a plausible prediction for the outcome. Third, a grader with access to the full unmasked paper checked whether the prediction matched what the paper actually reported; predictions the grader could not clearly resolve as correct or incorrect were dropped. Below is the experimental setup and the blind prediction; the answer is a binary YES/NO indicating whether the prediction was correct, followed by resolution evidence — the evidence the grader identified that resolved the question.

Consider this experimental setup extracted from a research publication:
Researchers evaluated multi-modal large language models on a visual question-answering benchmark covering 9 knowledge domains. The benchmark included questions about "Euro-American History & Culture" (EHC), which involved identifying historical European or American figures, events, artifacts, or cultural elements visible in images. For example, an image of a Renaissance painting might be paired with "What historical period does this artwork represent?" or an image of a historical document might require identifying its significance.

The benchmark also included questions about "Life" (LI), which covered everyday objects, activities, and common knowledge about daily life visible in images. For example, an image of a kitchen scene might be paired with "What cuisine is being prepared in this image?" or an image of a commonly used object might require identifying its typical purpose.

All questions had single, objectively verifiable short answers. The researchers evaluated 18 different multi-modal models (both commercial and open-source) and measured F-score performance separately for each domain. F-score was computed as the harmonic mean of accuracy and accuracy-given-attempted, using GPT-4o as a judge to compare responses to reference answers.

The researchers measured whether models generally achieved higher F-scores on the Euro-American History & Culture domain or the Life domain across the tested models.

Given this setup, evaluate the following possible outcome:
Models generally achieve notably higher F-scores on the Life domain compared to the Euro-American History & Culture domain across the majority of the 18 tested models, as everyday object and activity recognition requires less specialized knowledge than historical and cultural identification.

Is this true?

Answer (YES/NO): YES